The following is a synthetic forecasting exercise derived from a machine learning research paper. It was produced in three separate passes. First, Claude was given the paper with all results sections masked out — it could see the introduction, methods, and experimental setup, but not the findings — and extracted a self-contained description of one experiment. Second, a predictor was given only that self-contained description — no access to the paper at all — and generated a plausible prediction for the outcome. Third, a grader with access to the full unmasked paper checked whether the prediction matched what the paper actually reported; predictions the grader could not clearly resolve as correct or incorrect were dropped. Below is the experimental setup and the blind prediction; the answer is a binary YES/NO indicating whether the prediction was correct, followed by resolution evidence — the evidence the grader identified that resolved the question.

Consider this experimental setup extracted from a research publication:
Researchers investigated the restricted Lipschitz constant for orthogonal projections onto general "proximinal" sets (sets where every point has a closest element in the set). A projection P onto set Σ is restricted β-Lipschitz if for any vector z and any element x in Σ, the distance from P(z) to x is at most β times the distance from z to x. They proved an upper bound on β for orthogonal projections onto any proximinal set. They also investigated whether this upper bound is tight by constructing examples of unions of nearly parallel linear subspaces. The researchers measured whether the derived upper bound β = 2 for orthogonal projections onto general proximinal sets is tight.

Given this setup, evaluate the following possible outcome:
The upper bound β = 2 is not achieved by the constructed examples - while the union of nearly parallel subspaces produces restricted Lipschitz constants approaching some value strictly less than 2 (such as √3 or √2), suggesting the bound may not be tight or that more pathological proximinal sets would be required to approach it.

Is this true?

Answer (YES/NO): NO